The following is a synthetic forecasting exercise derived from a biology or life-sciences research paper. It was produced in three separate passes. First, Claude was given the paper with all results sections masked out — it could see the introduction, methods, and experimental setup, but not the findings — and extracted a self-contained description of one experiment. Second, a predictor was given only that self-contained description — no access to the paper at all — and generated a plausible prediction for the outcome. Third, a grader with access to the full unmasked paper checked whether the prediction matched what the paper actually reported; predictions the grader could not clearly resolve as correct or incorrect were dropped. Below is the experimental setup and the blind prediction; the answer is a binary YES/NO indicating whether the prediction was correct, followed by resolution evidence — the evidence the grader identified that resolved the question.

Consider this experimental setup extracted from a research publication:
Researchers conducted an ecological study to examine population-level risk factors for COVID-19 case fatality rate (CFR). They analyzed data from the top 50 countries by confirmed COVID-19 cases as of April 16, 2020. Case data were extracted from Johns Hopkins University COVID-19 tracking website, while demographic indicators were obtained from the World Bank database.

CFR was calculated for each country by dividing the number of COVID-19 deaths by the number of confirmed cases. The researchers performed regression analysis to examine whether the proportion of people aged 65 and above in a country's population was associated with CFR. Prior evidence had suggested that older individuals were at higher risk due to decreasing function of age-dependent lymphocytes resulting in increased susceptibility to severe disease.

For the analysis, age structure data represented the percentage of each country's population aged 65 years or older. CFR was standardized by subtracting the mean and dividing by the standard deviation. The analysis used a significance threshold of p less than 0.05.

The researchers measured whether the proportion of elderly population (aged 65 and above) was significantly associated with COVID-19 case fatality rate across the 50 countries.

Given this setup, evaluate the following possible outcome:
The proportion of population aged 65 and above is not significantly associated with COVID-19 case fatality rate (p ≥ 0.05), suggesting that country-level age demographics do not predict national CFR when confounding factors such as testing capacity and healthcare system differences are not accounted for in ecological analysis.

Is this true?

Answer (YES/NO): NO